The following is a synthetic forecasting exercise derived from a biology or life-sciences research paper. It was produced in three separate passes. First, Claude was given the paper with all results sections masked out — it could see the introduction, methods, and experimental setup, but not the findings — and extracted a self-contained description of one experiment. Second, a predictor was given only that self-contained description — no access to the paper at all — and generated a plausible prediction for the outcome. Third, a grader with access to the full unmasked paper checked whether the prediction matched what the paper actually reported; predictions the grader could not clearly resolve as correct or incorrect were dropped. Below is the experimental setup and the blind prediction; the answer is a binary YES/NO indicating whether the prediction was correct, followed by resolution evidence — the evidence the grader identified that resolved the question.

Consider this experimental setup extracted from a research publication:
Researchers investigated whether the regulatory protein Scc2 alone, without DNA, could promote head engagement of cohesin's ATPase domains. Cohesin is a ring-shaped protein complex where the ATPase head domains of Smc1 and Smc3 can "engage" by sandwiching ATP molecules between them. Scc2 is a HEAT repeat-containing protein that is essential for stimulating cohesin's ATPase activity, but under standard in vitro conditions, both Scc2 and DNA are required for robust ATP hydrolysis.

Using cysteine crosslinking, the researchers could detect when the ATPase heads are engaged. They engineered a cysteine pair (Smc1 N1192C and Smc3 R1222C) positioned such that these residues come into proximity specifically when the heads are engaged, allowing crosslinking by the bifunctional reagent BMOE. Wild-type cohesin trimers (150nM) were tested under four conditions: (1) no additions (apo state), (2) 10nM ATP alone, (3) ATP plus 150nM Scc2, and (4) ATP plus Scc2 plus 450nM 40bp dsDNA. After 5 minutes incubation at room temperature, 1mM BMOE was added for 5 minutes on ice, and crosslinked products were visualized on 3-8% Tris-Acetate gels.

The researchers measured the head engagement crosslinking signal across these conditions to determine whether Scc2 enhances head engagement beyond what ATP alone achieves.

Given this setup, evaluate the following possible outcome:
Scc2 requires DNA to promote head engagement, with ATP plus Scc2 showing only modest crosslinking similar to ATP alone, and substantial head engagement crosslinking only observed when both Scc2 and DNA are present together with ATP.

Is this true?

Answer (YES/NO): NO